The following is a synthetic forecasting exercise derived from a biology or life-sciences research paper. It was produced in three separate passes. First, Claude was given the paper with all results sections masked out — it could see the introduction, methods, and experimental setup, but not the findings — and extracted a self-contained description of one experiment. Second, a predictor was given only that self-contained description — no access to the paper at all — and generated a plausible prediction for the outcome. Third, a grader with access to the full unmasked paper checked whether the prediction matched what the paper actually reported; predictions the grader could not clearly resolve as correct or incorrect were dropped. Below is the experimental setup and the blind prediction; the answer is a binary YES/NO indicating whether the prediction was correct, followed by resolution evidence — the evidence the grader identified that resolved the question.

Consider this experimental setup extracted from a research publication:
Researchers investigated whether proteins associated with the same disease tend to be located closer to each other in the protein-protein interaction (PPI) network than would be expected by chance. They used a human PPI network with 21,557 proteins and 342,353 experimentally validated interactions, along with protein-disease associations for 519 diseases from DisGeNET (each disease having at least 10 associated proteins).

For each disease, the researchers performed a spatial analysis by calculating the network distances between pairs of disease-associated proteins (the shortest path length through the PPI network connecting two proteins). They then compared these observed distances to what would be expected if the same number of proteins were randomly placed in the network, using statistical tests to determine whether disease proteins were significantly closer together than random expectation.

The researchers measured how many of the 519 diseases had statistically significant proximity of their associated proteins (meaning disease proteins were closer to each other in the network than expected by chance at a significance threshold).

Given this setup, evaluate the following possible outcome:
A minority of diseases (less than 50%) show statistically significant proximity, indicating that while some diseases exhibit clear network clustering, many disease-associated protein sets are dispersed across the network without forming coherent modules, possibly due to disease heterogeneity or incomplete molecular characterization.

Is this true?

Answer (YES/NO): YES